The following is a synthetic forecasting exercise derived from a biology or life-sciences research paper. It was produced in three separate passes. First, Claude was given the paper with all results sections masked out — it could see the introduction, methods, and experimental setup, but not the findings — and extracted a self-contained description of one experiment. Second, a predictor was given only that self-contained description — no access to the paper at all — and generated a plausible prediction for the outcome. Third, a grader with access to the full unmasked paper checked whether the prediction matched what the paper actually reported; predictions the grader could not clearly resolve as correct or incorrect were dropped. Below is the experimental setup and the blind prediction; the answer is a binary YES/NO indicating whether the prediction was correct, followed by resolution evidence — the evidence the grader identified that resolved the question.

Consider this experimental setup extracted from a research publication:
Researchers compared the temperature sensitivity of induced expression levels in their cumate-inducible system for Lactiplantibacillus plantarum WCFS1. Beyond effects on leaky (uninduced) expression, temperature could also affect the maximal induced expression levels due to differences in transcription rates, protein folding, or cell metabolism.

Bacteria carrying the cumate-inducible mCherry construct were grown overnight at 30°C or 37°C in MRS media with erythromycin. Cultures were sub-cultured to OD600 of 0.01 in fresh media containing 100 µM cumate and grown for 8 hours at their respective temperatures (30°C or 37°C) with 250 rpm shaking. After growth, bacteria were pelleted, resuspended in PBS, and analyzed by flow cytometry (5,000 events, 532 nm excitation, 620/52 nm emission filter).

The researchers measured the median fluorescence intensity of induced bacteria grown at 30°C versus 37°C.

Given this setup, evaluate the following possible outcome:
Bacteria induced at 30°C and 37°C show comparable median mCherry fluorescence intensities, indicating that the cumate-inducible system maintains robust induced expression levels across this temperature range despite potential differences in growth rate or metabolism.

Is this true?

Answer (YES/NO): NO